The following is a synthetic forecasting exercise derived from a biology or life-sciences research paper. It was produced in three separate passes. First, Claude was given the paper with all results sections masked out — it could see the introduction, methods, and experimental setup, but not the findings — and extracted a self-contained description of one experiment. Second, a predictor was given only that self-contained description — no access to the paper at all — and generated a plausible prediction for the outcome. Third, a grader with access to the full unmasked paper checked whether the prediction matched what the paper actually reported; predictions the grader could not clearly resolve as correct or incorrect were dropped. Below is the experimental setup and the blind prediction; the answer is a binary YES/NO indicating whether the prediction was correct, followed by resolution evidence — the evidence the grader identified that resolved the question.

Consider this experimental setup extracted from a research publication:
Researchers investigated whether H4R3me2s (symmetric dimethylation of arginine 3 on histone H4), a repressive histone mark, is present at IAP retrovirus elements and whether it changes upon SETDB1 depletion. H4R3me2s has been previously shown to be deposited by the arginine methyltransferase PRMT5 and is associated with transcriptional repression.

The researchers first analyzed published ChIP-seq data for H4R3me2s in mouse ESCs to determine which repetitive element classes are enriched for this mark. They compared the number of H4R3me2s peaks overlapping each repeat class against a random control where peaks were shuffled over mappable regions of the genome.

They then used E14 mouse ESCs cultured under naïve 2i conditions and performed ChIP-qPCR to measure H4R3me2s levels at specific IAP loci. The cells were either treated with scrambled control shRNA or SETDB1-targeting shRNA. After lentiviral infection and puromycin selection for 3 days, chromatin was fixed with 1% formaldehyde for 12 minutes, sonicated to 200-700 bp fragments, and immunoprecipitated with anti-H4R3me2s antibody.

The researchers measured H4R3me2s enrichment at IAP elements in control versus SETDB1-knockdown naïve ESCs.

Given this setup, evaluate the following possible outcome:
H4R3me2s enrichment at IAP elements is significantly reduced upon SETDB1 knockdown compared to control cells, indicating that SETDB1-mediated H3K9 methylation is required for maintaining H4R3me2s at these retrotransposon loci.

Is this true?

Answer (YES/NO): NO